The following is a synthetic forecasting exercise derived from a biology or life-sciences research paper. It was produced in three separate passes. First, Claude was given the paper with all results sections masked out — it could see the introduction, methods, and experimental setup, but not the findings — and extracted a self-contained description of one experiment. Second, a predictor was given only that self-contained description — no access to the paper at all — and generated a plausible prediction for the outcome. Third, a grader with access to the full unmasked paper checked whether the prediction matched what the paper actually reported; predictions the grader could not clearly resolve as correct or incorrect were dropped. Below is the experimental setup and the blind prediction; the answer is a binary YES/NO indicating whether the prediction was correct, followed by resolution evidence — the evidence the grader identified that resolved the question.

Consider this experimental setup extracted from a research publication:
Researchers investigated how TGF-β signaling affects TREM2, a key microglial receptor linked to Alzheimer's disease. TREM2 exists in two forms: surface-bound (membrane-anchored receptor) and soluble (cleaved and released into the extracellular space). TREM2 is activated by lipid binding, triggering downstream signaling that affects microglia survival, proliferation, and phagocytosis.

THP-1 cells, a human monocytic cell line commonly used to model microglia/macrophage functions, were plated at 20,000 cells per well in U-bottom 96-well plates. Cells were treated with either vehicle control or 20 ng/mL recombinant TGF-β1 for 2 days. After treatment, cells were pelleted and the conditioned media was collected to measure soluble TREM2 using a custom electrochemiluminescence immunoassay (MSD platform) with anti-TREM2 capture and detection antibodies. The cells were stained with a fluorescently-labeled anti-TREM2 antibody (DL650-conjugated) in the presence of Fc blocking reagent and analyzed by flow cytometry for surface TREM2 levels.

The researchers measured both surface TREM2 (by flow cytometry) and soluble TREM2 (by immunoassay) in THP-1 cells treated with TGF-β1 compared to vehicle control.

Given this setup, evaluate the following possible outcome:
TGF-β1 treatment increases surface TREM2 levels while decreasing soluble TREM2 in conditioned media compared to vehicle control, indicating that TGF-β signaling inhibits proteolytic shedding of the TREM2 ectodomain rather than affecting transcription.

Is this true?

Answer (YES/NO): NO